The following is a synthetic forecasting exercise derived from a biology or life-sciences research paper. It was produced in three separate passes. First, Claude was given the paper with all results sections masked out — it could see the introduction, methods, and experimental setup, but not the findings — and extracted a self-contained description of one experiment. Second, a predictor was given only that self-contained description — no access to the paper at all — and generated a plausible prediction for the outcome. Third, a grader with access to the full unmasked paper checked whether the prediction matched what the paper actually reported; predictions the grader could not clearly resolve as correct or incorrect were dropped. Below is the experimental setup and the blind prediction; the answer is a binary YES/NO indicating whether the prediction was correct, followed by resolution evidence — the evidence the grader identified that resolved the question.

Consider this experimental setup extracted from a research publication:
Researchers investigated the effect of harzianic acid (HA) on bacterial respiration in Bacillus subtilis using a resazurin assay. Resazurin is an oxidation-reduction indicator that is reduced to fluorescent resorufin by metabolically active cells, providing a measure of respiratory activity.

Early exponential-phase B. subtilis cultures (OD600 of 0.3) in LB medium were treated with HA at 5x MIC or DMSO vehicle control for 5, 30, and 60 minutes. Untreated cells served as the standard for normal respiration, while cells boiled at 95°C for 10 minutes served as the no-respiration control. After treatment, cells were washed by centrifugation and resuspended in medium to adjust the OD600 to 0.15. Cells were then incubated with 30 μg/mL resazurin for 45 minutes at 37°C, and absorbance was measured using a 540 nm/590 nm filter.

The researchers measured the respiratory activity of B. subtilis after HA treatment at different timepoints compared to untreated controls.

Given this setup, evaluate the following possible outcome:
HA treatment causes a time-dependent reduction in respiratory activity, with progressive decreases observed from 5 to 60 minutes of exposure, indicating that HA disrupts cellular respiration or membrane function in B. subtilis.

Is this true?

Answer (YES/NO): NO